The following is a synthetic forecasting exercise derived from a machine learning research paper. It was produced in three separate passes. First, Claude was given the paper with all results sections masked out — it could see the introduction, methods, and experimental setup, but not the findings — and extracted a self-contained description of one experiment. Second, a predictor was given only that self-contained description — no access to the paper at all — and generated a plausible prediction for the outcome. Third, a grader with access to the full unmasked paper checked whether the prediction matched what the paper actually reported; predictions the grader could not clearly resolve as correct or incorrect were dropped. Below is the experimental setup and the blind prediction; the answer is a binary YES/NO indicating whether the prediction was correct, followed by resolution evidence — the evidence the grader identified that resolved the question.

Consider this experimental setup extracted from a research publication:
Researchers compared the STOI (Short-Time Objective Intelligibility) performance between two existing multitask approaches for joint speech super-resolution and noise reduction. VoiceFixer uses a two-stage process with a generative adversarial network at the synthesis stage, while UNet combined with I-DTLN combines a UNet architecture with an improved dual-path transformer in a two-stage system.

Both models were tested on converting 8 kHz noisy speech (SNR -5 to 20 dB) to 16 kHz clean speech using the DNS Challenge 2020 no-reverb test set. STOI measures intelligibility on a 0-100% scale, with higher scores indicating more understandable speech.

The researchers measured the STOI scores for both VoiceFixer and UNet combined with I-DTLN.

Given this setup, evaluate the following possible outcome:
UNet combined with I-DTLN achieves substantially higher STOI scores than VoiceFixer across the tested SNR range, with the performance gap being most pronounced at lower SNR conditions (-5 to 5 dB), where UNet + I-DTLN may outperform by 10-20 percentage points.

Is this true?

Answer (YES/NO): NO